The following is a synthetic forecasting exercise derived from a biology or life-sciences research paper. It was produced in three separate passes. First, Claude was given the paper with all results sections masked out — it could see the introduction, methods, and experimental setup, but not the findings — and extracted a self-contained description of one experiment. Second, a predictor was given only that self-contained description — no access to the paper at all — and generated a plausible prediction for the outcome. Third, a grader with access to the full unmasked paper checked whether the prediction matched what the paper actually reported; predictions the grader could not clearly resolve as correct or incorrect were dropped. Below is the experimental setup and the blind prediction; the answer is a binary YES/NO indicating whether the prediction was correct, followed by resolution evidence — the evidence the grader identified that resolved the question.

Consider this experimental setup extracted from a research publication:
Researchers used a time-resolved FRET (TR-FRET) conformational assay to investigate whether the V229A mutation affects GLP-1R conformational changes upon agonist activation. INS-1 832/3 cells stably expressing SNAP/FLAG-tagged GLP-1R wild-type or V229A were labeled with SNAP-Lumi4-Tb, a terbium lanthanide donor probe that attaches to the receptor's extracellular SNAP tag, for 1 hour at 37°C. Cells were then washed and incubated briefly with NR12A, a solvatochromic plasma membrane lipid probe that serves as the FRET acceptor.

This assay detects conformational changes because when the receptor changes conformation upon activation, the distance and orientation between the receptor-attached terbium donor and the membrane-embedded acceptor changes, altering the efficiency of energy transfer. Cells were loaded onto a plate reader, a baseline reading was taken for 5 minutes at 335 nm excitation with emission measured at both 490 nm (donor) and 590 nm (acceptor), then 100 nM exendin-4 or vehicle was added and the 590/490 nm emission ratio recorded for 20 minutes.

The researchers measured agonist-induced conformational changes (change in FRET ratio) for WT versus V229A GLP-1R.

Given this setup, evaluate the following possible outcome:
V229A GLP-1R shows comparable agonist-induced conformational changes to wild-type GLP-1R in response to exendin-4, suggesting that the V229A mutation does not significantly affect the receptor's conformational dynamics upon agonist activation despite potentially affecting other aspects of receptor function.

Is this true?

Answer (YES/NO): YES